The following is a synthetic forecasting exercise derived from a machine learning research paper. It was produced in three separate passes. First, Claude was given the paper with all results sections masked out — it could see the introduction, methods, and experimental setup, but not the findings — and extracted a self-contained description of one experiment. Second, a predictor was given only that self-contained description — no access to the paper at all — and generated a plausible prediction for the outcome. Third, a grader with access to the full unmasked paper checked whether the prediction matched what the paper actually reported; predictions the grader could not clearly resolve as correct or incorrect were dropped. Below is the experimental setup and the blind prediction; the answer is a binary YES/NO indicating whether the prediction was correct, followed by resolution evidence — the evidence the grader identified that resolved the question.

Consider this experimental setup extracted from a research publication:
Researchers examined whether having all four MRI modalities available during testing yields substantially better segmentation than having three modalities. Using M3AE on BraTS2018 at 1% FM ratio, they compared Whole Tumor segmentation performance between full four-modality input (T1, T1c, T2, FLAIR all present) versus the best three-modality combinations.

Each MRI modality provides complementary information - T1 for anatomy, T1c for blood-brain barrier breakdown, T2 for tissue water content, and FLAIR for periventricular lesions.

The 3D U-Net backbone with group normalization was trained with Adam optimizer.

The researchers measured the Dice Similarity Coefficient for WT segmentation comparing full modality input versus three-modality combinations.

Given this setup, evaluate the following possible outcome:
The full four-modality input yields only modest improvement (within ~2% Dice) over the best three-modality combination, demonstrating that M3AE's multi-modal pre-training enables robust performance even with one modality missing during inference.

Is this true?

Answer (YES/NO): NO